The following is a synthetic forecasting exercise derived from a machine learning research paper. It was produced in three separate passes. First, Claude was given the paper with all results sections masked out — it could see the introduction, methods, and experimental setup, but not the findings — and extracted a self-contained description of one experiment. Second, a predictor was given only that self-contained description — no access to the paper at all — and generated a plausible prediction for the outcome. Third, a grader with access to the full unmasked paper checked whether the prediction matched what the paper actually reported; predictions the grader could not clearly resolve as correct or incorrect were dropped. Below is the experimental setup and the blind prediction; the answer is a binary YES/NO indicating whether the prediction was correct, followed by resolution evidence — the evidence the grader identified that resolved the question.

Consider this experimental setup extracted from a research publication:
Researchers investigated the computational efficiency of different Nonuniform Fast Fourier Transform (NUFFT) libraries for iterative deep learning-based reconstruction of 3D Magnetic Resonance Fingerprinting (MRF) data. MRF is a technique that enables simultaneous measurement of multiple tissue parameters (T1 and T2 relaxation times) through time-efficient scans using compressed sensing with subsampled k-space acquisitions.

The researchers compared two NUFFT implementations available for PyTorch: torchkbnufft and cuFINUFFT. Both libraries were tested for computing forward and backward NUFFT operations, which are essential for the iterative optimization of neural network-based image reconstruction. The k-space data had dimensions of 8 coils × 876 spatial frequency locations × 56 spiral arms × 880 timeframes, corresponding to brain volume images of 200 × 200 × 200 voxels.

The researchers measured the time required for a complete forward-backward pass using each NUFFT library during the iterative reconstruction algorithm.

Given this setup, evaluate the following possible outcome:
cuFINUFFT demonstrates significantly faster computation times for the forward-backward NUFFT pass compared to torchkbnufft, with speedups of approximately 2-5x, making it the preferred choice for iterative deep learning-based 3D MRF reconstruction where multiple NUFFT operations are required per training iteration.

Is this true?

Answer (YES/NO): NO